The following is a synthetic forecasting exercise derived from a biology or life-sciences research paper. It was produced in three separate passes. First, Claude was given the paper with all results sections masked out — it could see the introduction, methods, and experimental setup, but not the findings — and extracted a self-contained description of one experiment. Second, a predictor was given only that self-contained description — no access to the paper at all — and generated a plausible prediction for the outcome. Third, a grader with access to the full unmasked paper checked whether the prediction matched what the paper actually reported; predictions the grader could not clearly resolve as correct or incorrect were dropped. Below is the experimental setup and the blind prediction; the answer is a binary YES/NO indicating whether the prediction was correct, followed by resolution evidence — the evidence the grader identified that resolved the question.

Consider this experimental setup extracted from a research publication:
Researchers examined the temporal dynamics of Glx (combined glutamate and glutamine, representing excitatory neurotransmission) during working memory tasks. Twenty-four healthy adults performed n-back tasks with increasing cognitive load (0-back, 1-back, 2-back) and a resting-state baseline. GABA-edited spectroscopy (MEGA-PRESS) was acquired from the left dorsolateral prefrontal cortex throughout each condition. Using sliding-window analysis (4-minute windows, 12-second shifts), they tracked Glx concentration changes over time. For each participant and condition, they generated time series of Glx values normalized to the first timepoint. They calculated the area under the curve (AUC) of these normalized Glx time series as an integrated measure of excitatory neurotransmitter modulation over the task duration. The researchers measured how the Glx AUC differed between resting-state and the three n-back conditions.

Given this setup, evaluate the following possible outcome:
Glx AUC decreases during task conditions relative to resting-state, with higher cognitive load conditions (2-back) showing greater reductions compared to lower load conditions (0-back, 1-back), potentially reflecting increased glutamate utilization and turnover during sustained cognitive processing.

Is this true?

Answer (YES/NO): NO